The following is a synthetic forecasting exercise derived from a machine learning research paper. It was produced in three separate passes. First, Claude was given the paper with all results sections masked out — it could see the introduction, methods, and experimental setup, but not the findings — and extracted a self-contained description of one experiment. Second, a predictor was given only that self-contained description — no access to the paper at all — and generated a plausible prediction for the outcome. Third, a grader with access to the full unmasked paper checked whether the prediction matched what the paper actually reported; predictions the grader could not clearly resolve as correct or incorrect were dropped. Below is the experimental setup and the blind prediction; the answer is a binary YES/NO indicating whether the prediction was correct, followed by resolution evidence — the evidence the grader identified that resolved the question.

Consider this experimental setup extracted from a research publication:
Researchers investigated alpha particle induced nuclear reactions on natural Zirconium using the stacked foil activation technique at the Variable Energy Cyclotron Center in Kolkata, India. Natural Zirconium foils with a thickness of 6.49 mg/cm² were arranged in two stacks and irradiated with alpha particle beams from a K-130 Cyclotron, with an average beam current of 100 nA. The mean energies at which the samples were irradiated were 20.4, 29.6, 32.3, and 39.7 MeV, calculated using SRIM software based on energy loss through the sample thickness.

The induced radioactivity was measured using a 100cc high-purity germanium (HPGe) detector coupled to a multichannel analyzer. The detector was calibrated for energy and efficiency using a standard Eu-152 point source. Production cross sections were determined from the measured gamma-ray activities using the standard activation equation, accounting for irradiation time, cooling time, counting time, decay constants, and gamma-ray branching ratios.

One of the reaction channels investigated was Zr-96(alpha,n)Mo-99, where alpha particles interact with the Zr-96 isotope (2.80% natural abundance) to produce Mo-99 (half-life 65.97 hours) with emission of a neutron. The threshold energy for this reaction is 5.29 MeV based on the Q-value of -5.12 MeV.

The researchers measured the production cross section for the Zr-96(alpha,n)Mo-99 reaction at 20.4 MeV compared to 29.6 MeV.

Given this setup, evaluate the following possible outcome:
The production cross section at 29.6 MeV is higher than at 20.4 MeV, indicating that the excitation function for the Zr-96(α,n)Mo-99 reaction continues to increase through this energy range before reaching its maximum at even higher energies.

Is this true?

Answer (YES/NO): NO